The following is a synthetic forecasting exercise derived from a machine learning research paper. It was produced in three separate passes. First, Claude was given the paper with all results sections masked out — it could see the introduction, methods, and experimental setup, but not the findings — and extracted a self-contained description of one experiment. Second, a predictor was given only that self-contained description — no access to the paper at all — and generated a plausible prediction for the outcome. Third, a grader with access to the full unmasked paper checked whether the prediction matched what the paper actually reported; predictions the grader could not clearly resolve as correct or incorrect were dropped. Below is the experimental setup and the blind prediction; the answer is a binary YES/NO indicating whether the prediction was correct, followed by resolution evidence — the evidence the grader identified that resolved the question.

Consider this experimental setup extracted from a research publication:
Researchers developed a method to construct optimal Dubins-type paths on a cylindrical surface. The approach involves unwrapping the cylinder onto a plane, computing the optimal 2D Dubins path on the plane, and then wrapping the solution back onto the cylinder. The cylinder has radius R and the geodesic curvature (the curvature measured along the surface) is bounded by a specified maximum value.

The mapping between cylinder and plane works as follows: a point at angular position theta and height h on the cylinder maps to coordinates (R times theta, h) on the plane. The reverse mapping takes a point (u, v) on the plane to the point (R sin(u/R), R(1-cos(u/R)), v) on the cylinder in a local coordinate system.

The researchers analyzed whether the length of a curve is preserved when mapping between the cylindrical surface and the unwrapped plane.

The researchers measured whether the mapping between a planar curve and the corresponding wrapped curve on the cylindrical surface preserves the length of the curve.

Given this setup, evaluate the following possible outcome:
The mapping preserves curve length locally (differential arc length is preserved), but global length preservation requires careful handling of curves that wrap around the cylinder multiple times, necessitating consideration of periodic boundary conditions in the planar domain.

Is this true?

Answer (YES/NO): NO